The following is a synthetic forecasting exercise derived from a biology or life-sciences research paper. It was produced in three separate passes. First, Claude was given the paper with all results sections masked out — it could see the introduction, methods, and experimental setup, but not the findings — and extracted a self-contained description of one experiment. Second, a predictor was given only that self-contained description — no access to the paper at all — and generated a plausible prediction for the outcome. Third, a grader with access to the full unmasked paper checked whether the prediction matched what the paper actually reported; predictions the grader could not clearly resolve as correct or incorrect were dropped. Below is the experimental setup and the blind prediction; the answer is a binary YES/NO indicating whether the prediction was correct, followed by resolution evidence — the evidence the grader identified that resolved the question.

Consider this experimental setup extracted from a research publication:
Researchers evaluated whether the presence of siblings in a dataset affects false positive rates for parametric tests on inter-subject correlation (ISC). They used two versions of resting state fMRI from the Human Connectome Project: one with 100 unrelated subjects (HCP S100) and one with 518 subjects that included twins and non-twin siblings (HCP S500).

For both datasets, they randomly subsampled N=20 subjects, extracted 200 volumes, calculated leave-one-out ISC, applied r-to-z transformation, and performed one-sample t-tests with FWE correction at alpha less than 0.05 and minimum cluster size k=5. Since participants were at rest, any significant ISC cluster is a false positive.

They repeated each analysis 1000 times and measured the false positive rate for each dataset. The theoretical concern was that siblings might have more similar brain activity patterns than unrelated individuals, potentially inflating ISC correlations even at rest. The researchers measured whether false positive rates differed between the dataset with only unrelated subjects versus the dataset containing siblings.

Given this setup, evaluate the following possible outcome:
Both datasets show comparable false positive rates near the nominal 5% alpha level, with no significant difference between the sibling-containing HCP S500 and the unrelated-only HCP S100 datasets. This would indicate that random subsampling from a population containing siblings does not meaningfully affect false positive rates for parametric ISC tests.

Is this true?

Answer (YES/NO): NO